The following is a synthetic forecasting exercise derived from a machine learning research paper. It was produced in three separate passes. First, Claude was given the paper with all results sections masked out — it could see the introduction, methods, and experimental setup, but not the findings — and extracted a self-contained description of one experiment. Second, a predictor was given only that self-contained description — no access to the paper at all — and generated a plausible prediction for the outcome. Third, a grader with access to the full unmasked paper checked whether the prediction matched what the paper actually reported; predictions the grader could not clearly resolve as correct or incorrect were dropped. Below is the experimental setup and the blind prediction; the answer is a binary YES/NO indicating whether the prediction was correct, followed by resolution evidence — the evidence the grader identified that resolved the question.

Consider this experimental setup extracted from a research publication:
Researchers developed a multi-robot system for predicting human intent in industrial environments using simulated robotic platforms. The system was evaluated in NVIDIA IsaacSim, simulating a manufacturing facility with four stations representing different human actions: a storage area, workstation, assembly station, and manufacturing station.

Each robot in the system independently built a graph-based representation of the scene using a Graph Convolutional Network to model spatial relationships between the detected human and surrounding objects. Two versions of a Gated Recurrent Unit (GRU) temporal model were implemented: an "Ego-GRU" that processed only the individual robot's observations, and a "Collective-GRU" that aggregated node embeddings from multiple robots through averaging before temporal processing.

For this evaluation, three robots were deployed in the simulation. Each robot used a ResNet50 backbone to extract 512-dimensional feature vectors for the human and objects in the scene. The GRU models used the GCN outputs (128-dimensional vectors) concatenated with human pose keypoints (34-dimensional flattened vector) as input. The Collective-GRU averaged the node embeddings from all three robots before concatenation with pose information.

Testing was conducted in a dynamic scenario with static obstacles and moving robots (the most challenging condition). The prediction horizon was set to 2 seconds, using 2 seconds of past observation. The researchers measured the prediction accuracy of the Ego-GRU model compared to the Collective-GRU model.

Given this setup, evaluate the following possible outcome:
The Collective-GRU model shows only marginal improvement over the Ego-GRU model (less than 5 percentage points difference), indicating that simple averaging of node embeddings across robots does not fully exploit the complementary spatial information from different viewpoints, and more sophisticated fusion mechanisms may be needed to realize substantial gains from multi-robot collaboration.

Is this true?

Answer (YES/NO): NO